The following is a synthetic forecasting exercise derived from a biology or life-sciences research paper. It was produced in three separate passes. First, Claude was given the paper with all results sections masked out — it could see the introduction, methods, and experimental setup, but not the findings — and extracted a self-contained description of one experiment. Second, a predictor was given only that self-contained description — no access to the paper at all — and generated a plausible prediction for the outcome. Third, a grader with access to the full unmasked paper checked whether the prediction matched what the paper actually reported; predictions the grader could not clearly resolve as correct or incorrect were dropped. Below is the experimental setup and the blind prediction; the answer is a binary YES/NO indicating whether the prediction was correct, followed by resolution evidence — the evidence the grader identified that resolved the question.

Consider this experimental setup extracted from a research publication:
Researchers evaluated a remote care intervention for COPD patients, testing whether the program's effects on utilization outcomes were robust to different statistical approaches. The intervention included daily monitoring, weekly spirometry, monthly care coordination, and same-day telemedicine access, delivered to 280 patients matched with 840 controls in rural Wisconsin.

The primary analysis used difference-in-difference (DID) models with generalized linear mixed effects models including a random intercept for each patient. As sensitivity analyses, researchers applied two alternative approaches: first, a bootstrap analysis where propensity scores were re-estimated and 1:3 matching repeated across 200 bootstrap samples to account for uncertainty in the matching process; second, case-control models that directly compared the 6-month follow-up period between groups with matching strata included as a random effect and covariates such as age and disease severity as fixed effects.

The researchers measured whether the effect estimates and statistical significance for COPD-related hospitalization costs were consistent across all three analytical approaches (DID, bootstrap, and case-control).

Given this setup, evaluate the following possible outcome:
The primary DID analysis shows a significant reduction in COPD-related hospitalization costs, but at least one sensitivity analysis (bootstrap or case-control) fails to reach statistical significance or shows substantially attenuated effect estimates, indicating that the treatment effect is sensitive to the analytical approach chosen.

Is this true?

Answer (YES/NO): NO